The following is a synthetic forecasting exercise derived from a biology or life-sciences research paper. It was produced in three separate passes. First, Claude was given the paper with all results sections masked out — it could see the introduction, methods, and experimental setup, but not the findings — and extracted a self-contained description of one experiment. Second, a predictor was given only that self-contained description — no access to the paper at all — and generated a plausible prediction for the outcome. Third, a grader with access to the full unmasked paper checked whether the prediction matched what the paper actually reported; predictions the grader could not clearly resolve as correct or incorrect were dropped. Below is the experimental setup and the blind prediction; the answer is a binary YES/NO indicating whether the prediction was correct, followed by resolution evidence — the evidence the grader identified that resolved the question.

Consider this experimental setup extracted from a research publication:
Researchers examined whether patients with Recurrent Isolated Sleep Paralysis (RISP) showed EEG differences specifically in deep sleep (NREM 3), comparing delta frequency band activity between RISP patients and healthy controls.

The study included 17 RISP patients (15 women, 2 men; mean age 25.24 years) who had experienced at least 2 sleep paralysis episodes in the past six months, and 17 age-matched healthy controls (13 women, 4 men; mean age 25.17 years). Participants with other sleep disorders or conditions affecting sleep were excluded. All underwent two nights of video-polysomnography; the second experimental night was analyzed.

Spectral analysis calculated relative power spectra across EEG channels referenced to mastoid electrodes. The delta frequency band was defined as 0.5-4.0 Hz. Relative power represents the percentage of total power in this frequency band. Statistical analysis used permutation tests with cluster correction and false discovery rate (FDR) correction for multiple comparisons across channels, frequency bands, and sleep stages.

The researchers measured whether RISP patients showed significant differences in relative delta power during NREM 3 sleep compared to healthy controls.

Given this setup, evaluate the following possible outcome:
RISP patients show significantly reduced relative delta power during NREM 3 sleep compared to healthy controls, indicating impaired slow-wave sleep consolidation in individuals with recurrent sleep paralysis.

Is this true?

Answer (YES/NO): NO